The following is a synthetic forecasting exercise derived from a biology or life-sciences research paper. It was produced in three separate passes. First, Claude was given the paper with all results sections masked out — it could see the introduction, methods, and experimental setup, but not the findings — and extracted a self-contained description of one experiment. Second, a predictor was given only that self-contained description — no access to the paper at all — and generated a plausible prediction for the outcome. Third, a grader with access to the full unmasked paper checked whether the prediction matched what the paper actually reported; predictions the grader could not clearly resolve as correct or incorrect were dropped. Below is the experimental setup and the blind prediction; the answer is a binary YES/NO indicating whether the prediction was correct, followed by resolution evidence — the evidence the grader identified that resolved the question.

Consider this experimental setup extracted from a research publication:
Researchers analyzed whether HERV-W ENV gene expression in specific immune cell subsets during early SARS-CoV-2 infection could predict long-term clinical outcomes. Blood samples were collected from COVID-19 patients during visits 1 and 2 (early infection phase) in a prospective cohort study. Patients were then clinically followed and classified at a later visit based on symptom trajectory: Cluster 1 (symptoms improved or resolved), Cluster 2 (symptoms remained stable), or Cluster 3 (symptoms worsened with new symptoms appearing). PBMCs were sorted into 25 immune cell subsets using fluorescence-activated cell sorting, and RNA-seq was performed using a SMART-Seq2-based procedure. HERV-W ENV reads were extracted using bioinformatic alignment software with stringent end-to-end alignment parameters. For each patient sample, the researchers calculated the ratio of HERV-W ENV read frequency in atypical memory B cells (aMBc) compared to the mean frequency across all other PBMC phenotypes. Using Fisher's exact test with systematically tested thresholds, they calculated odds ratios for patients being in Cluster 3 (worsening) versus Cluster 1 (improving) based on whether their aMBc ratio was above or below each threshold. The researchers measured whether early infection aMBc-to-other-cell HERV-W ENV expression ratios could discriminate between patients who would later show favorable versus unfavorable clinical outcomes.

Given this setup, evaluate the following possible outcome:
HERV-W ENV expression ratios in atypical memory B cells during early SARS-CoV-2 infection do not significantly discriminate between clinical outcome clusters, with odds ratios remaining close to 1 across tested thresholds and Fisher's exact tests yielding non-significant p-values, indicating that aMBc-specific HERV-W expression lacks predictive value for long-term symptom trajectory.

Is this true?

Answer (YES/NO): NO